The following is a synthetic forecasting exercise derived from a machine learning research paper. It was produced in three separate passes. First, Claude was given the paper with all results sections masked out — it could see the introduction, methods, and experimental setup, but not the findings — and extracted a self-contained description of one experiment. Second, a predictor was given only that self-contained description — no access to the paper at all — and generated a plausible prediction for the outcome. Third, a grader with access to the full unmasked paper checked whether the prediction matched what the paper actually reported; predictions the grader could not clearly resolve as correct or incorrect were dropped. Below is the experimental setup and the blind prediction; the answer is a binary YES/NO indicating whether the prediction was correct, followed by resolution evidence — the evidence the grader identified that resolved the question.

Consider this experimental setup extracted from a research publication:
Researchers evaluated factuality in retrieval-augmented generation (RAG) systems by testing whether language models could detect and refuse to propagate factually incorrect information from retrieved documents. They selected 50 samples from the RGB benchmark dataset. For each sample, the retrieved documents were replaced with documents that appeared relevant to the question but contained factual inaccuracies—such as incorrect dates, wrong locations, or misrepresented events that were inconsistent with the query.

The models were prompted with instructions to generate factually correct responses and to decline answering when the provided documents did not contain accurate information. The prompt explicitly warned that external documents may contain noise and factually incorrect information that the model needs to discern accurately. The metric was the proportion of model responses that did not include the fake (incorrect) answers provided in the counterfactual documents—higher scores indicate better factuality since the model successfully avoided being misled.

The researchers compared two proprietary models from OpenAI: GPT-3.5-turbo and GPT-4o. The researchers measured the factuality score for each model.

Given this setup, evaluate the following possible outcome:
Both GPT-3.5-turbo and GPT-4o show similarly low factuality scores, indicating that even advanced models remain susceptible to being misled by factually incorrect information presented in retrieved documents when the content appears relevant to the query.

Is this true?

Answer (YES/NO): NO